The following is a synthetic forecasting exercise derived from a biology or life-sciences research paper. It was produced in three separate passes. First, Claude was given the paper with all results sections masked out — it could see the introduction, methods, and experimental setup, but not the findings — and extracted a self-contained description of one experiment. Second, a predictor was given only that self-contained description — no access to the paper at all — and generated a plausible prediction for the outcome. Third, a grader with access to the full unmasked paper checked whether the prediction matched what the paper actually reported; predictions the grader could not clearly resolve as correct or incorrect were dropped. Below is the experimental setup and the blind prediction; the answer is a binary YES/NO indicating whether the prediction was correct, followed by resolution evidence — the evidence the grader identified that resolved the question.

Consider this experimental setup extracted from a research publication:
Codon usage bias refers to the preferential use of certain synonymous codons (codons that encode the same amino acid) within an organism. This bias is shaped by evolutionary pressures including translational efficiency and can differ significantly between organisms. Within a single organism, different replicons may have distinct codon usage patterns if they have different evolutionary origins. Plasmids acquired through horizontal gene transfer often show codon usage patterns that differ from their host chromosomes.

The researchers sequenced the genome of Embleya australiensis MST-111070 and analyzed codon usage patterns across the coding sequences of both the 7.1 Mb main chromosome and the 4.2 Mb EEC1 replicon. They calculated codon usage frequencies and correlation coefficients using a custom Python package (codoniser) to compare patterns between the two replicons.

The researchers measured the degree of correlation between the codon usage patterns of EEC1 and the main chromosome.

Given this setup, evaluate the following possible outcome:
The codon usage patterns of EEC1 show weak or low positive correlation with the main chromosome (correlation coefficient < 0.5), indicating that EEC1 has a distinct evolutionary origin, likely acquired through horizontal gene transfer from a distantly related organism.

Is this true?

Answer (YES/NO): NO